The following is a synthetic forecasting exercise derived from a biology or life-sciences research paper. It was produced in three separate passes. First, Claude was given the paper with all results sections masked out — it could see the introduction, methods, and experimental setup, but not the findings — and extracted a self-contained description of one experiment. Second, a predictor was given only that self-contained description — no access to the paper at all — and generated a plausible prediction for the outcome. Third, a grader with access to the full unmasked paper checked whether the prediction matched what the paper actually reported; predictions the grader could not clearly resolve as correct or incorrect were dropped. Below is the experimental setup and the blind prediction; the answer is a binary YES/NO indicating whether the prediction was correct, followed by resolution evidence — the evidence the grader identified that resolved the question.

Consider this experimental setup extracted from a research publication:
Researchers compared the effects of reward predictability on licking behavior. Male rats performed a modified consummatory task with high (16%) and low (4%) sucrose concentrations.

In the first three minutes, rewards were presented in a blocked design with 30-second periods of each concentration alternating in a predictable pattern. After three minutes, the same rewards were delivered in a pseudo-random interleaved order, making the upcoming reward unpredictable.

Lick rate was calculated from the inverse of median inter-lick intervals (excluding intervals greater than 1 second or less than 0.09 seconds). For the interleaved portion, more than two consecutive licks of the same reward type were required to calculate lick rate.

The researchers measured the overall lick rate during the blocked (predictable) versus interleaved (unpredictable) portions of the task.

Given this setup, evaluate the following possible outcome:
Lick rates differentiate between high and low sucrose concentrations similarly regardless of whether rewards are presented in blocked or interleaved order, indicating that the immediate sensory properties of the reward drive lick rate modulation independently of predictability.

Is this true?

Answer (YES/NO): NO